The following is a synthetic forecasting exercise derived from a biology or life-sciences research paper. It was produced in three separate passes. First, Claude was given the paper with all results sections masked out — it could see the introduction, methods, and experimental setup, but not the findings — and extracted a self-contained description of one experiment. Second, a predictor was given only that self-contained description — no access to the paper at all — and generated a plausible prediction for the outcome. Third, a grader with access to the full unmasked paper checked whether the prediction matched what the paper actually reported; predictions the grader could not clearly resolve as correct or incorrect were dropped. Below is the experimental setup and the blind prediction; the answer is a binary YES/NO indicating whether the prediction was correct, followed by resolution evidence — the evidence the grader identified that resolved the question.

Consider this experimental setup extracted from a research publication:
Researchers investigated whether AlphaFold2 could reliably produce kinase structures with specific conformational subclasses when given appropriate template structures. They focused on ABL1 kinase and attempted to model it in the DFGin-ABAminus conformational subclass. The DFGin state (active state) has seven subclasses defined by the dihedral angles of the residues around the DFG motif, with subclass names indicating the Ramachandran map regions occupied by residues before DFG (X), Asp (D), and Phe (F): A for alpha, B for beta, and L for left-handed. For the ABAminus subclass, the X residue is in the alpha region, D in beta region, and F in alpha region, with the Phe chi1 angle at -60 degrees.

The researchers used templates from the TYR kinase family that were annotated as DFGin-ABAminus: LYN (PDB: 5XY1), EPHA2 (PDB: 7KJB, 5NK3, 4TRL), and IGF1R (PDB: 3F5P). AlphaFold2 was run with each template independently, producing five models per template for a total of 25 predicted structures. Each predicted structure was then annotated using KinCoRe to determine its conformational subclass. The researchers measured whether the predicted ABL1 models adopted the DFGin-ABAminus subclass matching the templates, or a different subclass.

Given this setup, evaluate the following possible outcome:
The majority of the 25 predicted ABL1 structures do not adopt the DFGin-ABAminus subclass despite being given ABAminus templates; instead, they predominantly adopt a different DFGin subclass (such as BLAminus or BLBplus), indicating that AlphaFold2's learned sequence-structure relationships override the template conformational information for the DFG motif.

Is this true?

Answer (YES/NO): YES